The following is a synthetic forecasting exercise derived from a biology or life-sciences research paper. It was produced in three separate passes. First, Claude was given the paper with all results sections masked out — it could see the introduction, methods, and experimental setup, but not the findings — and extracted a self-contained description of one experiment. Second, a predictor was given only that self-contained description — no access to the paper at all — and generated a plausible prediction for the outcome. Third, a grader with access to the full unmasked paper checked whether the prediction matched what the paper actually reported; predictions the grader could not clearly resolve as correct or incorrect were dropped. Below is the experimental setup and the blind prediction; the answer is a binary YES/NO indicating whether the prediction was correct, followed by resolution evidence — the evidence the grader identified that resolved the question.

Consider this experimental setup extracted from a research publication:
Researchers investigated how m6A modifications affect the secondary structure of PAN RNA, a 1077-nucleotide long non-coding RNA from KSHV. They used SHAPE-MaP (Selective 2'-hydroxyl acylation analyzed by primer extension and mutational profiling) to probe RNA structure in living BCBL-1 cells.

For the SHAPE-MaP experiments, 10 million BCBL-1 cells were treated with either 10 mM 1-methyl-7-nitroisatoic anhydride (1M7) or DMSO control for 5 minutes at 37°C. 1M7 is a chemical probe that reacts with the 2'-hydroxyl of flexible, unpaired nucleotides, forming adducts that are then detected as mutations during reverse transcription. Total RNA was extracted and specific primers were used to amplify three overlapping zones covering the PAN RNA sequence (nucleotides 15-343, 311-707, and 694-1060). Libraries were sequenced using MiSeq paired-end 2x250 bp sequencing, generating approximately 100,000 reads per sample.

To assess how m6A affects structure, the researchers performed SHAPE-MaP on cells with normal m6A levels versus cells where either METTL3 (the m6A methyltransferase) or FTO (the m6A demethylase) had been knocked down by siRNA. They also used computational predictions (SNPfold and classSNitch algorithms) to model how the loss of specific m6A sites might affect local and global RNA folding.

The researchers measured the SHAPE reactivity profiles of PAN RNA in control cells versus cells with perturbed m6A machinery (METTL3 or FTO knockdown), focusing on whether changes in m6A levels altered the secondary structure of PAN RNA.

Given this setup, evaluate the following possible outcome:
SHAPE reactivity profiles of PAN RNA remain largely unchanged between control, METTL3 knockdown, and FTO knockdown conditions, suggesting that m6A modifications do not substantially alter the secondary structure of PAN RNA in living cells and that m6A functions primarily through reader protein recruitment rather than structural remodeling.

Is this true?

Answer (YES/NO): NO